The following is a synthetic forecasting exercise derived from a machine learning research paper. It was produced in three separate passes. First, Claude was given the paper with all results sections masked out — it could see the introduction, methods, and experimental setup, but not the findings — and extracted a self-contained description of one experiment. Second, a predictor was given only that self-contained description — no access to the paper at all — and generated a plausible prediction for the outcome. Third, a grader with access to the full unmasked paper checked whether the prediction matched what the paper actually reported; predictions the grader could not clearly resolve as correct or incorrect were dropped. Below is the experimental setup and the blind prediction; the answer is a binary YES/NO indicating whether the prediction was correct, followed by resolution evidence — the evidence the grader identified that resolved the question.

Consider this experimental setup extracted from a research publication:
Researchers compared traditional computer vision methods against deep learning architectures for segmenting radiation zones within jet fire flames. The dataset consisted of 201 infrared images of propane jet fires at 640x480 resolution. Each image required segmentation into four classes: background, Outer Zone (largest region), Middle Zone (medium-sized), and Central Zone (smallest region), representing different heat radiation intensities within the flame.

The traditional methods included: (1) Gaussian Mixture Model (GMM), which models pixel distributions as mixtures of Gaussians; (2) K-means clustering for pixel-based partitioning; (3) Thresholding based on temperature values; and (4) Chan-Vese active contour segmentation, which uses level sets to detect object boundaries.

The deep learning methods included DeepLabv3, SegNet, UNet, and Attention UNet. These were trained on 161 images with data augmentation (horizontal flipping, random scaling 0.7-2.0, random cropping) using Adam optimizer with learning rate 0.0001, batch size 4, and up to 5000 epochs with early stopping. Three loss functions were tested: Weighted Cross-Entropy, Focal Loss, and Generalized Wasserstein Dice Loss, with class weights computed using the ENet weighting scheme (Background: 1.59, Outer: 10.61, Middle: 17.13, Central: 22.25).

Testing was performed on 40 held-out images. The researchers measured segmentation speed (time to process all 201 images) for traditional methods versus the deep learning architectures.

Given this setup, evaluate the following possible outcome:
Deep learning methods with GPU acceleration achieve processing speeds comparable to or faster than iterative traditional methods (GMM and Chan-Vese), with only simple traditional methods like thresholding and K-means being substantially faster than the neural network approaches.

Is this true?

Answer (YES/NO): NO